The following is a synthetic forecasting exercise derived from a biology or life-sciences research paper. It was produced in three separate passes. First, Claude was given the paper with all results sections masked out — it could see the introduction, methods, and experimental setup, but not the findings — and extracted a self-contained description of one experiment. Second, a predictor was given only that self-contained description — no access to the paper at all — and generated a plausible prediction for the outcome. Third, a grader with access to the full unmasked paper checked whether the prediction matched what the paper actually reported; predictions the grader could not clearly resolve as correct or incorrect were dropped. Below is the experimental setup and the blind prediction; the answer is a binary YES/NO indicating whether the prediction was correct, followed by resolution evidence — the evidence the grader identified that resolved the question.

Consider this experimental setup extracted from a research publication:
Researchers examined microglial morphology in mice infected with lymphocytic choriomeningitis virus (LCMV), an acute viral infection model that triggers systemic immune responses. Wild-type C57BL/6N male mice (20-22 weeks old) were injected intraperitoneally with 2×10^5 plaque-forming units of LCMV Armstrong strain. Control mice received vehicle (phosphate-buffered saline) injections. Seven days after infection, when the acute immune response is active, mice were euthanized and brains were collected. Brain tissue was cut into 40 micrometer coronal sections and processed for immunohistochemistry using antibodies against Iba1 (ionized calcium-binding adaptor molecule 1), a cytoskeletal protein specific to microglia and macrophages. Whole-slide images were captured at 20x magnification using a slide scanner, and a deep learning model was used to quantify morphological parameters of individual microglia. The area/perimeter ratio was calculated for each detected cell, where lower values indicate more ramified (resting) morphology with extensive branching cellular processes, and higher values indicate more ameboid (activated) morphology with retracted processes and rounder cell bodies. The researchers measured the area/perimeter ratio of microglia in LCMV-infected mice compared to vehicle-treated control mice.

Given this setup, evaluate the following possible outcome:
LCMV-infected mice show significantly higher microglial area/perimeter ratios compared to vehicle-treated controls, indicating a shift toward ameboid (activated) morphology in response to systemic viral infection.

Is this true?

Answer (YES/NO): YES